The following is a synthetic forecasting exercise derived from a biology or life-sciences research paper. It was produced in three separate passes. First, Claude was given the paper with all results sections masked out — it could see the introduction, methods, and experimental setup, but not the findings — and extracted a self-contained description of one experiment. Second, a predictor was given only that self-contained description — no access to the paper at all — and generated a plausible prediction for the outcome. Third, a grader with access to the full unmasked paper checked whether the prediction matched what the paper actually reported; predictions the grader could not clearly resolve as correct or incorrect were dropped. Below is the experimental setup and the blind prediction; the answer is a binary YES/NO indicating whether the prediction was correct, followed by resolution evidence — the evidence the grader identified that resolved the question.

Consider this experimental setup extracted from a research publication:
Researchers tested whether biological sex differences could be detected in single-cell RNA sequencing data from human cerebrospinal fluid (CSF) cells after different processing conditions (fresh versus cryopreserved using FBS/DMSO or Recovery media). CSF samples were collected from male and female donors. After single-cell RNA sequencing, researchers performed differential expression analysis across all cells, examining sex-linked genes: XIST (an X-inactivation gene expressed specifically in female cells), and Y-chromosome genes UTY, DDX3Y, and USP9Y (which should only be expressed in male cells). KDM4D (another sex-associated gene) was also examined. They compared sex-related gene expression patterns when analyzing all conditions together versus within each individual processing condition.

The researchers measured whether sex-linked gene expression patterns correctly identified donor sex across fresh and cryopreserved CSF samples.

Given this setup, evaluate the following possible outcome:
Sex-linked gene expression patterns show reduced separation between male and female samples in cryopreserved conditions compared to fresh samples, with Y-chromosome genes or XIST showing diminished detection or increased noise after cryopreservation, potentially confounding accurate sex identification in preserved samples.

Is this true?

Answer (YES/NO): NO